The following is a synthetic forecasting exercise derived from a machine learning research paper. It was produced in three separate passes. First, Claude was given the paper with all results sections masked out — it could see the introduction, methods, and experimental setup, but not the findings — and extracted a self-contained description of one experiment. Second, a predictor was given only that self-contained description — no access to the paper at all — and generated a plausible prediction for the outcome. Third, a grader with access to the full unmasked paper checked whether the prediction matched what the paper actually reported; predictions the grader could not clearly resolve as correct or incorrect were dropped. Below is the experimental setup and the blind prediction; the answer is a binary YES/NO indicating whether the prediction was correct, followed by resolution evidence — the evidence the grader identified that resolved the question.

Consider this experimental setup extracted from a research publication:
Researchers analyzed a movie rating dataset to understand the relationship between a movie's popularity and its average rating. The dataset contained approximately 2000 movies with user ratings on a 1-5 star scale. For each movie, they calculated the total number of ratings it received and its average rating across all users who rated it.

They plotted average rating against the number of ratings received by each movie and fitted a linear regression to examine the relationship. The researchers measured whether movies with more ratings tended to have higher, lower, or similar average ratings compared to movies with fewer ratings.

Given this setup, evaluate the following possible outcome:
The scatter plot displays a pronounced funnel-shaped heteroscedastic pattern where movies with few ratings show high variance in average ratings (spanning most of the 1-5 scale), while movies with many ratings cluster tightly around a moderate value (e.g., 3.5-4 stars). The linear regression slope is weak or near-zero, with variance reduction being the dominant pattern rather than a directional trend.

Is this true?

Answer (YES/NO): NO